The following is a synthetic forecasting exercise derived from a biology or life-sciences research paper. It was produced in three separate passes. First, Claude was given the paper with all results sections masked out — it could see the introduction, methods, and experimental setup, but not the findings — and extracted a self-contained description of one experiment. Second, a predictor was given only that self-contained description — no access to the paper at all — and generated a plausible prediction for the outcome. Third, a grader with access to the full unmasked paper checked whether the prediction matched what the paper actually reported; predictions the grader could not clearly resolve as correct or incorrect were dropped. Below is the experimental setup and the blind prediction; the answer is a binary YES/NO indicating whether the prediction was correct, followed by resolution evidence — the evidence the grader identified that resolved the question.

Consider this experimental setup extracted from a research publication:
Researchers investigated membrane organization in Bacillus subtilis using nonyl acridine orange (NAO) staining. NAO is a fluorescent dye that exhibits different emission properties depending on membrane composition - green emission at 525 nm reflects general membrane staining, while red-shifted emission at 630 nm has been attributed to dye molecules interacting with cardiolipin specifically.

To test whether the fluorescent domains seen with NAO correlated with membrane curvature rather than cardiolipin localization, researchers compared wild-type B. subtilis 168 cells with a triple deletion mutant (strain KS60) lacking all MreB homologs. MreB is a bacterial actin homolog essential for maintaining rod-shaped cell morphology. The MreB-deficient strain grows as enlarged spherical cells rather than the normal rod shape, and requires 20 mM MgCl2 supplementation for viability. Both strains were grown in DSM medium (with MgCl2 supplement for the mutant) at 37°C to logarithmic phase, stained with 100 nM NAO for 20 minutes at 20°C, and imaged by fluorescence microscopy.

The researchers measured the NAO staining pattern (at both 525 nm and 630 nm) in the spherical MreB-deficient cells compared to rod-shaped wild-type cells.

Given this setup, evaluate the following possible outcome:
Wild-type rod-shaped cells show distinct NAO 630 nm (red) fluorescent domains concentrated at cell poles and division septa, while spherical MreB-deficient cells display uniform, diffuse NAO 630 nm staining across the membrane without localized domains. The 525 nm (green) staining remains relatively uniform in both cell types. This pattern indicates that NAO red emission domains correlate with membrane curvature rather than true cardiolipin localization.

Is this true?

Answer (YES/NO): NO